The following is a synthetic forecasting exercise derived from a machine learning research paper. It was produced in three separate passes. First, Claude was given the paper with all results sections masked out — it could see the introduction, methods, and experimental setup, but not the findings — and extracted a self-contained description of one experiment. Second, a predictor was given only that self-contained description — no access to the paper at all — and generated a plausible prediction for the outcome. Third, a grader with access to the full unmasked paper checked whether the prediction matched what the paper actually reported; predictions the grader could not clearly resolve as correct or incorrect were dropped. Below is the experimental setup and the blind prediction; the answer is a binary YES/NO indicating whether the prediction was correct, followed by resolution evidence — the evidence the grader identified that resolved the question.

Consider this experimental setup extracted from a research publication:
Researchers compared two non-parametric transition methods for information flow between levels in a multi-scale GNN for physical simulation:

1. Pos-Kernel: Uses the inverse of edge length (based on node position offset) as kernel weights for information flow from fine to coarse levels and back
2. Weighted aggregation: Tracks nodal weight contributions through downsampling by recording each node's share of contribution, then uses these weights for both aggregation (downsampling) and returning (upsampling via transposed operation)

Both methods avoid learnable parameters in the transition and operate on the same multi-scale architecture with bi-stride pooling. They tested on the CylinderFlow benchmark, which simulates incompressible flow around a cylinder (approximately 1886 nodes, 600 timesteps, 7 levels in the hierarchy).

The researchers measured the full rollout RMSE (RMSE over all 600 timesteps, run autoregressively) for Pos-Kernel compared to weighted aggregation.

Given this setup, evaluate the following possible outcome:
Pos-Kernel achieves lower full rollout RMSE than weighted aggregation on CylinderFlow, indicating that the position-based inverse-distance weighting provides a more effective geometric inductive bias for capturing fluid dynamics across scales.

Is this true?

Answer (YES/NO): NO